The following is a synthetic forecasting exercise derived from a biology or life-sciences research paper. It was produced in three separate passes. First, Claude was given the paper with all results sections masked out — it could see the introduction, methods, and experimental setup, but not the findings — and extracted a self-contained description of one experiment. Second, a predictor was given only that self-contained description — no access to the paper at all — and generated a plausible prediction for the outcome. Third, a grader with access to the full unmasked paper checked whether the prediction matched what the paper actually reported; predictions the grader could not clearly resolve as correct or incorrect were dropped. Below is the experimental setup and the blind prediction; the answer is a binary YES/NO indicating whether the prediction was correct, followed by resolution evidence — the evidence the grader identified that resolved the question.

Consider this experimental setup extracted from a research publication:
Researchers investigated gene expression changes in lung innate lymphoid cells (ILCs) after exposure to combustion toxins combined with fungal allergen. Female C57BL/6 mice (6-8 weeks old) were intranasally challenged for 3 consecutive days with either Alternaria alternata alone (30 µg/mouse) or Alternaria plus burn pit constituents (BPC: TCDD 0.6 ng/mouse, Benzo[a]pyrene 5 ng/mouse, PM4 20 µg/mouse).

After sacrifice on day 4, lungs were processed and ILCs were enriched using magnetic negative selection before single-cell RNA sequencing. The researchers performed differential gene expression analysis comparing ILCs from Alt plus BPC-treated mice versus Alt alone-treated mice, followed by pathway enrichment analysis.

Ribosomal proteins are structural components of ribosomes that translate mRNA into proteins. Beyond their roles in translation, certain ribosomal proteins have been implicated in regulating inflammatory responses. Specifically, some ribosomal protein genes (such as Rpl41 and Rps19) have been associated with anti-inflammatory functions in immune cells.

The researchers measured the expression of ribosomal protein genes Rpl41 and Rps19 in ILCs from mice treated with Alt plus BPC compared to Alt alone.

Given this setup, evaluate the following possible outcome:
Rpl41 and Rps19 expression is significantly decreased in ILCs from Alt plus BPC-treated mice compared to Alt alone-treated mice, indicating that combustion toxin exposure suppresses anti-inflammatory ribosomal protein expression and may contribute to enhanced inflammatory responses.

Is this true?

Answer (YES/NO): YES